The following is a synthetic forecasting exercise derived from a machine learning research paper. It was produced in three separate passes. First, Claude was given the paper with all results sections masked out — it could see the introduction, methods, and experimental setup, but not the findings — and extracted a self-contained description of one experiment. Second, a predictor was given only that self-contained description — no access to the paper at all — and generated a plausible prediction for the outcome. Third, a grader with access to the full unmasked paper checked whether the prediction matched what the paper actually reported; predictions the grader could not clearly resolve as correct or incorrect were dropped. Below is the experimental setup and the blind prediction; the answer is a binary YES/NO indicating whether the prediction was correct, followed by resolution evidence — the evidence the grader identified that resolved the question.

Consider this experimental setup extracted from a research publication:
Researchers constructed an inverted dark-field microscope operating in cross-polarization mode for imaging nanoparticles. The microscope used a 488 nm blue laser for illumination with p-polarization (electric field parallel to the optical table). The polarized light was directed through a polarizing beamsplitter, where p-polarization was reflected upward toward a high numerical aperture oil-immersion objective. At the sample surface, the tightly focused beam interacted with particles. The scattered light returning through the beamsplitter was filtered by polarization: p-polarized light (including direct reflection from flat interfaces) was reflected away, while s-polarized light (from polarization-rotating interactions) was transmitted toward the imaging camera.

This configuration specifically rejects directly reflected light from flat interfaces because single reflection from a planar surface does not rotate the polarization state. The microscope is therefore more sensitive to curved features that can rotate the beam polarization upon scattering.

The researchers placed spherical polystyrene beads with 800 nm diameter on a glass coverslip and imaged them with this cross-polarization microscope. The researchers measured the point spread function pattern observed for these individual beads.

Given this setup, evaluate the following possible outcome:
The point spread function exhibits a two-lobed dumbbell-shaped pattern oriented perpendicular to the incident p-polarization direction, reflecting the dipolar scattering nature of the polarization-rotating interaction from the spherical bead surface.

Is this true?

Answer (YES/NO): NO